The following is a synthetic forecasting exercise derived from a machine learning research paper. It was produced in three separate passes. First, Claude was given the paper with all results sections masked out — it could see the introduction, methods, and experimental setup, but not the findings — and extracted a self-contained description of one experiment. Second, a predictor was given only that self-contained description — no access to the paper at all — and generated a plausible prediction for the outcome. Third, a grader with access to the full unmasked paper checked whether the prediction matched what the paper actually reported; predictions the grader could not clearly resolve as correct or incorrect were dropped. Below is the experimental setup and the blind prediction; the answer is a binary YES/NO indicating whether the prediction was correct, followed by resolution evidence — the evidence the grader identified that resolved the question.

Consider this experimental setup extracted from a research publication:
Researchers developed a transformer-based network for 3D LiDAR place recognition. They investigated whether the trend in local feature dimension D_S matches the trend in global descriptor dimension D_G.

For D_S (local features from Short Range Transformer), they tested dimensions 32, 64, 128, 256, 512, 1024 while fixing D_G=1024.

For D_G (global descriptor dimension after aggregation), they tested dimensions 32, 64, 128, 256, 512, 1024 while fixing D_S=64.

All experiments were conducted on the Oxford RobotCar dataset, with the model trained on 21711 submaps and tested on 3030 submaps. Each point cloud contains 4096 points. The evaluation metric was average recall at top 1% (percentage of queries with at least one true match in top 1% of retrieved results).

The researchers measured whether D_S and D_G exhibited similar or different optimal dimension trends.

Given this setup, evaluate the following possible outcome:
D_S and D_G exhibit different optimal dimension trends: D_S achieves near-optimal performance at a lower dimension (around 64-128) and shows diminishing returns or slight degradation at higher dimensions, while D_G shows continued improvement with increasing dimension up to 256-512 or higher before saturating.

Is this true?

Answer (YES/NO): YES